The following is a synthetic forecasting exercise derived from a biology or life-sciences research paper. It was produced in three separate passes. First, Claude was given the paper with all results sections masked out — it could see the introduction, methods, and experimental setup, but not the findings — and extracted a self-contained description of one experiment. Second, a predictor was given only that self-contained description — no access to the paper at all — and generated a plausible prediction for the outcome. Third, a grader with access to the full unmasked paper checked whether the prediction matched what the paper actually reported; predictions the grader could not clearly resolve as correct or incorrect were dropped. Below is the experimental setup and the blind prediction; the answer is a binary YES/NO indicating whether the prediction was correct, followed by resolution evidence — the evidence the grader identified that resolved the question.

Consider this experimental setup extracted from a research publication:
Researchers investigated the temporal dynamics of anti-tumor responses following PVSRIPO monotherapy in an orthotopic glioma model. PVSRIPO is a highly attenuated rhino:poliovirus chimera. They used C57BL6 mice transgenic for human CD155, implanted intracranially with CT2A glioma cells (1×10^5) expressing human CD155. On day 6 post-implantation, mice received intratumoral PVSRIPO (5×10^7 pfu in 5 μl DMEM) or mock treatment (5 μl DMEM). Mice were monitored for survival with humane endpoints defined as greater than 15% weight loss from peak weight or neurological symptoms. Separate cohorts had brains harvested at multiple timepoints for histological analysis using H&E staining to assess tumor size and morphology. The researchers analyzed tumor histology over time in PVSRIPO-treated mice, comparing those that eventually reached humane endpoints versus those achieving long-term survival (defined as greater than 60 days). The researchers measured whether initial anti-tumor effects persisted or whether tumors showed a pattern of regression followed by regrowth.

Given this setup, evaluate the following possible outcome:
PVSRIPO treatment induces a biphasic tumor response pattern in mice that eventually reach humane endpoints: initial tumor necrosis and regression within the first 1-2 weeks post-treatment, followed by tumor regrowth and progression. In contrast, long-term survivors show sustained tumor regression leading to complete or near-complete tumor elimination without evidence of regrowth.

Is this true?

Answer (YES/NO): YES